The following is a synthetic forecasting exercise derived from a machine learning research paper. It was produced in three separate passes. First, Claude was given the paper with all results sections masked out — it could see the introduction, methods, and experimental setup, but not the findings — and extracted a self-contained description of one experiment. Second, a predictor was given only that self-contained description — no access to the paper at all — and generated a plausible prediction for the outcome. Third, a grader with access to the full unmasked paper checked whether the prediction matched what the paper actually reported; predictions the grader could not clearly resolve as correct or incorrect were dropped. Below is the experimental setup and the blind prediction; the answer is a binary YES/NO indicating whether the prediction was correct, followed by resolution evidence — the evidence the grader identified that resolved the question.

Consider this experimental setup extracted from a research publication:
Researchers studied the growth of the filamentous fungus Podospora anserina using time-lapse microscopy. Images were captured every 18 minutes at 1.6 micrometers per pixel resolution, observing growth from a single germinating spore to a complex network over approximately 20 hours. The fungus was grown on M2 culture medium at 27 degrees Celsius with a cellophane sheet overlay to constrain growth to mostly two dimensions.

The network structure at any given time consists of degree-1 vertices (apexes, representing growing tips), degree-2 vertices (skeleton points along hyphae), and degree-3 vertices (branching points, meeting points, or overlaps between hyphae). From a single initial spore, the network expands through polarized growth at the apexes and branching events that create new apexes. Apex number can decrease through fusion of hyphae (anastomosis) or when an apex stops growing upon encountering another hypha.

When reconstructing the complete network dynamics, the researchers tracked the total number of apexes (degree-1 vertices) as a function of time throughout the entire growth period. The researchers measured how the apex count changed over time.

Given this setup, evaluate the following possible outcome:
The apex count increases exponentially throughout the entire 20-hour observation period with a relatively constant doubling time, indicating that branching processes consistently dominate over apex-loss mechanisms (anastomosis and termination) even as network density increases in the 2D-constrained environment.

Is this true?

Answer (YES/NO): YES